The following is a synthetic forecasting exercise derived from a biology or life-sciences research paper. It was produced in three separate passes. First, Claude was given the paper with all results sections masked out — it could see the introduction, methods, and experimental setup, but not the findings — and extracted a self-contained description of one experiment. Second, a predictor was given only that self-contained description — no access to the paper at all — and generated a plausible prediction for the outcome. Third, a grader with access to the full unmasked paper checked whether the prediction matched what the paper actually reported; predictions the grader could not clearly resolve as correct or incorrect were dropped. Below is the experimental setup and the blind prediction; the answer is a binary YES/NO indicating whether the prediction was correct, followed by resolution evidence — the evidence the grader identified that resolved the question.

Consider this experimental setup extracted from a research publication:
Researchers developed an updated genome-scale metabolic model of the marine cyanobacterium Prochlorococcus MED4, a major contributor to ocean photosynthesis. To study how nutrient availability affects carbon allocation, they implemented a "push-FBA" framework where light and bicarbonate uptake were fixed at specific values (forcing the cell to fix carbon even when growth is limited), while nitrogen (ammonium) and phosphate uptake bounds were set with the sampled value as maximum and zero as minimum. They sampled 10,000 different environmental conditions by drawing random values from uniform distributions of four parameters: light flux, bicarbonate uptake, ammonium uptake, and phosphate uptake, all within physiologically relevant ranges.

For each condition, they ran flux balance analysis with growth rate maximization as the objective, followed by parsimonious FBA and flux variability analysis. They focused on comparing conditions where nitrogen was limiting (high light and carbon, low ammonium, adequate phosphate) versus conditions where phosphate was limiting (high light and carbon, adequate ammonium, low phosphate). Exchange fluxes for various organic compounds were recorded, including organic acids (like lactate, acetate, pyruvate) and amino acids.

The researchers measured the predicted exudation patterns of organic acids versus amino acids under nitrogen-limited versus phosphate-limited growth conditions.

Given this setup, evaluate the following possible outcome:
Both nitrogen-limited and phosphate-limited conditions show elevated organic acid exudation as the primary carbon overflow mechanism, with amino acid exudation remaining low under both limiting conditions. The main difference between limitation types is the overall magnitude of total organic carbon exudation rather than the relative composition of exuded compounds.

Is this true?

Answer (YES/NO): NO